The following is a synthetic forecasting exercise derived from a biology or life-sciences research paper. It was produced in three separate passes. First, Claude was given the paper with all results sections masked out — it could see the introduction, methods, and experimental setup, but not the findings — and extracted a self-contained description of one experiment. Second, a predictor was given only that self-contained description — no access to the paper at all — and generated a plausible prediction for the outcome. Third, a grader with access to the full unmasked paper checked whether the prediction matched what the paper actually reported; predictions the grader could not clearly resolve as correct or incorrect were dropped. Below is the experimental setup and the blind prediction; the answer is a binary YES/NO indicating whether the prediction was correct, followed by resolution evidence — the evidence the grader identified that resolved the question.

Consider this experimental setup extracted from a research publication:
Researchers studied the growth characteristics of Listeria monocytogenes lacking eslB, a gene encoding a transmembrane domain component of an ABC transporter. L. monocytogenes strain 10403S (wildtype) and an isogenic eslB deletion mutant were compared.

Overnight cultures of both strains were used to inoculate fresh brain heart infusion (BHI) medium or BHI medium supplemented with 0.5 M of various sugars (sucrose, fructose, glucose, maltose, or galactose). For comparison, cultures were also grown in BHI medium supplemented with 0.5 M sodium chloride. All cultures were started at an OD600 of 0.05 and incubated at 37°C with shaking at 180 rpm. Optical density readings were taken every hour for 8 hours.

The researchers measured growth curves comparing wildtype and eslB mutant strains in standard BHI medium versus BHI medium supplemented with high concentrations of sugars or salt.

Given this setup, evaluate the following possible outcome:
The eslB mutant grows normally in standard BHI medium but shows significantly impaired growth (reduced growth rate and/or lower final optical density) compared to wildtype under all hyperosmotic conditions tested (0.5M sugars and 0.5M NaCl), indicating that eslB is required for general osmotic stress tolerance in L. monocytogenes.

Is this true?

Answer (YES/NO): NO